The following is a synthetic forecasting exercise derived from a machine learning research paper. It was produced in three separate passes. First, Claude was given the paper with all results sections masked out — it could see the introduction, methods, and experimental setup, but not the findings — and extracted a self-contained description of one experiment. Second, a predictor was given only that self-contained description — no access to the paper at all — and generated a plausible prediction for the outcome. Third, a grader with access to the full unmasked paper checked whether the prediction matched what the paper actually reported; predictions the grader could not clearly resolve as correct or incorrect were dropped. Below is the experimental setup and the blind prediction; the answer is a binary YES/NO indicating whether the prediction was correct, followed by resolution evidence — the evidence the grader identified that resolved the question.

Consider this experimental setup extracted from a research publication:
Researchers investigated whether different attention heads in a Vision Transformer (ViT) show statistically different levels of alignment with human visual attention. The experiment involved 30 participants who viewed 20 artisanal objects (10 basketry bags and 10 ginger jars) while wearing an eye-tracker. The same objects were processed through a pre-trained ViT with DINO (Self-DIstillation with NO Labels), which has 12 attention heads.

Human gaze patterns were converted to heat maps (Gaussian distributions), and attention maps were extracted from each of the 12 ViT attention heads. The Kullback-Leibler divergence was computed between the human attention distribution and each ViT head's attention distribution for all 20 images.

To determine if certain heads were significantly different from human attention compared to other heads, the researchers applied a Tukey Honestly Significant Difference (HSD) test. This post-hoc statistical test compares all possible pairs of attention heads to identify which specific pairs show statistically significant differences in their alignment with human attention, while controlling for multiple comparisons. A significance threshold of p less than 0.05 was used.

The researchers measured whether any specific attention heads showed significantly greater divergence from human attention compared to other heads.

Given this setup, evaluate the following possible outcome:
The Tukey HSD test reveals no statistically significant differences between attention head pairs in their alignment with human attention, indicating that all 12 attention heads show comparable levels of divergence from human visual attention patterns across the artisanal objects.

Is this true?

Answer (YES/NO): NO